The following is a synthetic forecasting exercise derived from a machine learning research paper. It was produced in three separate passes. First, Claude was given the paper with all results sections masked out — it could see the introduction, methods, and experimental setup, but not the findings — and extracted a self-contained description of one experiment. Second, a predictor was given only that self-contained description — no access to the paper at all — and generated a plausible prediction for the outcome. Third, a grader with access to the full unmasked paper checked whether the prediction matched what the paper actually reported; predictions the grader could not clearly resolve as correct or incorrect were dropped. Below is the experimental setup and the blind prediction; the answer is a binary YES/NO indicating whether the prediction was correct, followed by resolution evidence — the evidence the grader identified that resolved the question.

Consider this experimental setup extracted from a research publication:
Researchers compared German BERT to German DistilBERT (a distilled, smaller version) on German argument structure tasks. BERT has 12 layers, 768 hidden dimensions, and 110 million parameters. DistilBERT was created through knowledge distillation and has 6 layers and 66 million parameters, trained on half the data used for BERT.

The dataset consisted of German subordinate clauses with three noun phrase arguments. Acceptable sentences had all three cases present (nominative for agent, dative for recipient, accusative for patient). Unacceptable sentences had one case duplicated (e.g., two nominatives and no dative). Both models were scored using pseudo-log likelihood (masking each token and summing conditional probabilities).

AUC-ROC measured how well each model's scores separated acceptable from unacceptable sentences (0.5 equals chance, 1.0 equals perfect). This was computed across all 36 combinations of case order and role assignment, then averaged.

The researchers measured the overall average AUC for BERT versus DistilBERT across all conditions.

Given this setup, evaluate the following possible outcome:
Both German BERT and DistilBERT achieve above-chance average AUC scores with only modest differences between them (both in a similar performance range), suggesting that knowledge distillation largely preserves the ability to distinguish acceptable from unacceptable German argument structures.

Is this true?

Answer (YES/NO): YES